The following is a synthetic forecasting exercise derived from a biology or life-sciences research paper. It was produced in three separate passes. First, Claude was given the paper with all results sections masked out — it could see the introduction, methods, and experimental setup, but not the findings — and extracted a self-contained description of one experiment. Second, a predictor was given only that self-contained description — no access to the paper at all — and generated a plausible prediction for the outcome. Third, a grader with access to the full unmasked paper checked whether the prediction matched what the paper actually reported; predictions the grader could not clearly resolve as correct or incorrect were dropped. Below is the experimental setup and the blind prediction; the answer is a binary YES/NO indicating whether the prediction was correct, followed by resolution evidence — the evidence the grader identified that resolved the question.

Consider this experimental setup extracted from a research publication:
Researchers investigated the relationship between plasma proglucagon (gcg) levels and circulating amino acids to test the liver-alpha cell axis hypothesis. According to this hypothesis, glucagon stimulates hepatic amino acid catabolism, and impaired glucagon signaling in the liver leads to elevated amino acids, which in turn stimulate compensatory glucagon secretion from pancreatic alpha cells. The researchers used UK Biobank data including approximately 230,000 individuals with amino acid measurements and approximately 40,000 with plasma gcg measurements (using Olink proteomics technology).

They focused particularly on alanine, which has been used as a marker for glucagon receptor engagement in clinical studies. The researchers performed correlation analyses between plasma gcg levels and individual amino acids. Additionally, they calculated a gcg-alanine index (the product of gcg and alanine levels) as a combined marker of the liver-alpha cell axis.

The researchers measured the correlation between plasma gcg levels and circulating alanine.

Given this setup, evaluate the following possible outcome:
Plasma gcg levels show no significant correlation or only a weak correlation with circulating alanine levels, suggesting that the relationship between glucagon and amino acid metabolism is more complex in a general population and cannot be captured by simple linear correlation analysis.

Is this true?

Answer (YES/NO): NO